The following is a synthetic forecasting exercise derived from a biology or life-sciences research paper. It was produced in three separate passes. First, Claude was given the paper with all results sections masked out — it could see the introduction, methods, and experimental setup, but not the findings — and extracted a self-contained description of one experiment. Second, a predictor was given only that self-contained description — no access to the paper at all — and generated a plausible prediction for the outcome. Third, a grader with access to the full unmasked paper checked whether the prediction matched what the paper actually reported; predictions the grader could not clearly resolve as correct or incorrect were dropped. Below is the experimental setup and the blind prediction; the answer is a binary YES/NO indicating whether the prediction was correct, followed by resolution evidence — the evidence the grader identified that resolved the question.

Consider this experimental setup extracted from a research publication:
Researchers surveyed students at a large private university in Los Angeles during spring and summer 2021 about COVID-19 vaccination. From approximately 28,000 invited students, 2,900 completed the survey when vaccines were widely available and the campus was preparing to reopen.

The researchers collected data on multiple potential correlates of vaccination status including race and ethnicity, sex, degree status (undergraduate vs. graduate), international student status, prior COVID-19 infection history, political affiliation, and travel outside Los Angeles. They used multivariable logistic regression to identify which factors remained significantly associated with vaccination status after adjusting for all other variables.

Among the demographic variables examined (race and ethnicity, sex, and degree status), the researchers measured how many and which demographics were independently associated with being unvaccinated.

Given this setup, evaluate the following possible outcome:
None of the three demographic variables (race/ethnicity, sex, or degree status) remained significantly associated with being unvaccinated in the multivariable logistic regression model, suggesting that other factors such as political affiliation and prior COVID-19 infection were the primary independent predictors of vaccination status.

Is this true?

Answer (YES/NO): NO